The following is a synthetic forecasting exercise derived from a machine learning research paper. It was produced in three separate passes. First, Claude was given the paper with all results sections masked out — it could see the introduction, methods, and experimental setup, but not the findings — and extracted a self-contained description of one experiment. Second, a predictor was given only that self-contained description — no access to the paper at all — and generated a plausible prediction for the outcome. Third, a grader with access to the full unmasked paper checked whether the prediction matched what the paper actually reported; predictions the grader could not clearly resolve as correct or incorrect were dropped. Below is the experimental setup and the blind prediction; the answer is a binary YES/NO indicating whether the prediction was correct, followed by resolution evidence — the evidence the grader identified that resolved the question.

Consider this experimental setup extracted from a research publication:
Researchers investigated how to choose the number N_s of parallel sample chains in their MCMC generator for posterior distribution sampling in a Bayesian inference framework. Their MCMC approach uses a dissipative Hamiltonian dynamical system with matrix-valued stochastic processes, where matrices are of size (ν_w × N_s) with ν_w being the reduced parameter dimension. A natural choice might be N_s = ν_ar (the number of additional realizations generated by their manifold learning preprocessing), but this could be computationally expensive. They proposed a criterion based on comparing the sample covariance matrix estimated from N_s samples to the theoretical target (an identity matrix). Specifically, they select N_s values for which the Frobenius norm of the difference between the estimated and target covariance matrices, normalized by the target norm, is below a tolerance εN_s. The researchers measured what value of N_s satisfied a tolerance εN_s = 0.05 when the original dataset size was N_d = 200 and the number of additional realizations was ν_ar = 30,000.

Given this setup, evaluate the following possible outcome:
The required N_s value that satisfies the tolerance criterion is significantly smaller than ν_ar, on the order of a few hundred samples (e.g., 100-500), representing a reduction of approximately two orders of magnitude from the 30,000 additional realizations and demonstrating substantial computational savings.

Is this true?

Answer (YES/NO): YES